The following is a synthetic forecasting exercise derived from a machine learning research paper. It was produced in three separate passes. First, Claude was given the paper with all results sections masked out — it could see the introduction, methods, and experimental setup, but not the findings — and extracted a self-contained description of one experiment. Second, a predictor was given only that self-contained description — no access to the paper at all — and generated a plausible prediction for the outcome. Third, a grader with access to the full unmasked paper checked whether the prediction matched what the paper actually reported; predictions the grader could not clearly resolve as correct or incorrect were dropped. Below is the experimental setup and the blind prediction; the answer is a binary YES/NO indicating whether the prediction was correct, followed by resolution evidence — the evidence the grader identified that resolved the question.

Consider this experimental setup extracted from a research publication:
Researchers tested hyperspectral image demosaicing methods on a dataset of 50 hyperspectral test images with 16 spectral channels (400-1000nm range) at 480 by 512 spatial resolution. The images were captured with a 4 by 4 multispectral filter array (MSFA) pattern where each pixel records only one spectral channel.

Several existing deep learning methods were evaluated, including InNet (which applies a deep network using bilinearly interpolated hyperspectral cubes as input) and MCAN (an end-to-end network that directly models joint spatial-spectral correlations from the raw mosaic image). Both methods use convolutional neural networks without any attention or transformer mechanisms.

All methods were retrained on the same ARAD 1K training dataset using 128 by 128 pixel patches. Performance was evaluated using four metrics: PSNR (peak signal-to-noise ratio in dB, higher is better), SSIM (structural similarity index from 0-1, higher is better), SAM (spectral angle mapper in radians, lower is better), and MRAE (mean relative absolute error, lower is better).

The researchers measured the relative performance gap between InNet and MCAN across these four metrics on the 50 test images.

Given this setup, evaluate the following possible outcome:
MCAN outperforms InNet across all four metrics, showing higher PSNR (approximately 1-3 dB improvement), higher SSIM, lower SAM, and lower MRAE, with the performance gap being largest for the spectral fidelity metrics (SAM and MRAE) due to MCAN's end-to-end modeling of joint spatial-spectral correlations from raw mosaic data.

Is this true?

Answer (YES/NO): NO